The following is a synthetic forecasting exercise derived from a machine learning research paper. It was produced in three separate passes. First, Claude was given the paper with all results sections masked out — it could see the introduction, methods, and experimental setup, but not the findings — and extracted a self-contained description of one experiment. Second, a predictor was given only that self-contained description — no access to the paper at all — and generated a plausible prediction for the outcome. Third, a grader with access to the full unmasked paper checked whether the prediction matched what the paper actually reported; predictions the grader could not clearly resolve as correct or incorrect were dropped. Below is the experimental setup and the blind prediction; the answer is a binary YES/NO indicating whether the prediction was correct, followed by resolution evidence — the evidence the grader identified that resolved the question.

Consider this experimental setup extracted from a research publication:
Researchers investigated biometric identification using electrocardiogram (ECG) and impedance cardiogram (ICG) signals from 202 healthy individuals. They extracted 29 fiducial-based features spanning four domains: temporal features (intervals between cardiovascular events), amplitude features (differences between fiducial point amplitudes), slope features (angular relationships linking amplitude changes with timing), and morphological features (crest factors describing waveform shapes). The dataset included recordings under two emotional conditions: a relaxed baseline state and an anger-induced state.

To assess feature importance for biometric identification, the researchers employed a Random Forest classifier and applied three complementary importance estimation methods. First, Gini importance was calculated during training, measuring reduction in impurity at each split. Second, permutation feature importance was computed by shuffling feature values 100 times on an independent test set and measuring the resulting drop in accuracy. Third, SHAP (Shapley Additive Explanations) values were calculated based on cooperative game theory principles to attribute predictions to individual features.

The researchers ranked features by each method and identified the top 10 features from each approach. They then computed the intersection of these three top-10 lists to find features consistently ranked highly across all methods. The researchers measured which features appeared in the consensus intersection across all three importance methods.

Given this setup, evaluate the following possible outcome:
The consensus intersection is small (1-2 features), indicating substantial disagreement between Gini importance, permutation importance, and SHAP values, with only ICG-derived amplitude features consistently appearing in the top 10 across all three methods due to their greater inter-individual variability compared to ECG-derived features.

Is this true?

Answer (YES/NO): NO